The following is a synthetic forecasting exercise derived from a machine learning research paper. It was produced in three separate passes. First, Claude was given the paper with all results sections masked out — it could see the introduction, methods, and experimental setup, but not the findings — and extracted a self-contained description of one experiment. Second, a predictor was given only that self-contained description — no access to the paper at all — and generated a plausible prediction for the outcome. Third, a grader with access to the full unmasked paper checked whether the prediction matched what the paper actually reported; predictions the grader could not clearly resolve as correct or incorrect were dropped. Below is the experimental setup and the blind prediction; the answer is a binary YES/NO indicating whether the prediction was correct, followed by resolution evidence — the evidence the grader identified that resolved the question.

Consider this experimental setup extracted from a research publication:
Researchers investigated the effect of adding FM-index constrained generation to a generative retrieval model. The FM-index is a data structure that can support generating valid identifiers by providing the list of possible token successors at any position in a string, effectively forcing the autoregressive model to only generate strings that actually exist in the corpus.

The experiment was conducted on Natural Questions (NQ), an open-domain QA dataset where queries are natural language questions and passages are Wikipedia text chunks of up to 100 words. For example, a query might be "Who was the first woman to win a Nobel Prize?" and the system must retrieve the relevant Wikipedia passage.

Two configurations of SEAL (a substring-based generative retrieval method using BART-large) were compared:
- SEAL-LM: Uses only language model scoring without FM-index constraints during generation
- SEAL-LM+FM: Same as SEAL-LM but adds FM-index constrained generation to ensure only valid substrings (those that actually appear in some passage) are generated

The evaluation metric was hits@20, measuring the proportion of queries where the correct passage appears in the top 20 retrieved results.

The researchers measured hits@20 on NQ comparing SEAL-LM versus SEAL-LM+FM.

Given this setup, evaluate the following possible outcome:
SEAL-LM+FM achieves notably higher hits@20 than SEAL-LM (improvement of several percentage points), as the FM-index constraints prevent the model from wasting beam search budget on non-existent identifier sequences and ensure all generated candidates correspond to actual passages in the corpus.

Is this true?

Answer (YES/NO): YES